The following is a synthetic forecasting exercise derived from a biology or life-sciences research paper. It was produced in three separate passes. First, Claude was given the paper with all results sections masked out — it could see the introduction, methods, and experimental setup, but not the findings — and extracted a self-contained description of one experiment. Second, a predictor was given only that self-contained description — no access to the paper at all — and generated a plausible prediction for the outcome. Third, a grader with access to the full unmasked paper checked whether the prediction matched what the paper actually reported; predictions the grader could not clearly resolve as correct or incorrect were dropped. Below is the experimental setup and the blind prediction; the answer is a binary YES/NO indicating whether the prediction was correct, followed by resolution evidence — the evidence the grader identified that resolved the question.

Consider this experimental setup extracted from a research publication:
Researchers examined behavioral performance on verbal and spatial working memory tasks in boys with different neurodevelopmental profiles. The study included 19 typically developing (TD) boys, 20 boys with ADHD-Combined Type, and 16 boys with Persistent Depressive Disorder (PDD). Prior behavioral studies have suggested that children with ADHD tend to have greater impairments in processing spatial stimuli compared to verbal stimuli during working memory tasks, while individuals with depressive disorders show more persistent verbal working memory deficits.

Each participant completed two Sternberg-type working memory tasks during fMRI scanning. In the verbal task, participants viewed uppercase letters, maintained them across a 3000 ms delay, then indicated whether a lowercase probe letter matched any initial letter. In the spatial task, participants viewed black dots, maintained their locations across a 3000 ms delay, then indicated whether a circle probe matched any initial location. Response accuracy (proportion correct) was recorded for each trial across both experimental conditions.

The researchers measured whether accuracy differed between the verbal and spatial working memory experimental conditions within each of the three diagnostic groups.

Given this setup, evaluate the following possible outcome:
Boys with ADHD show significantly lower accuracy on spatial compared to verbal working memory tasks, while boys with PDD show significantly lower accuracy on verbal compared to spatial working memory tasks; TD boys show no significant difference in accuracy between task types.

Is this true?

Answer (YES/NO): NO